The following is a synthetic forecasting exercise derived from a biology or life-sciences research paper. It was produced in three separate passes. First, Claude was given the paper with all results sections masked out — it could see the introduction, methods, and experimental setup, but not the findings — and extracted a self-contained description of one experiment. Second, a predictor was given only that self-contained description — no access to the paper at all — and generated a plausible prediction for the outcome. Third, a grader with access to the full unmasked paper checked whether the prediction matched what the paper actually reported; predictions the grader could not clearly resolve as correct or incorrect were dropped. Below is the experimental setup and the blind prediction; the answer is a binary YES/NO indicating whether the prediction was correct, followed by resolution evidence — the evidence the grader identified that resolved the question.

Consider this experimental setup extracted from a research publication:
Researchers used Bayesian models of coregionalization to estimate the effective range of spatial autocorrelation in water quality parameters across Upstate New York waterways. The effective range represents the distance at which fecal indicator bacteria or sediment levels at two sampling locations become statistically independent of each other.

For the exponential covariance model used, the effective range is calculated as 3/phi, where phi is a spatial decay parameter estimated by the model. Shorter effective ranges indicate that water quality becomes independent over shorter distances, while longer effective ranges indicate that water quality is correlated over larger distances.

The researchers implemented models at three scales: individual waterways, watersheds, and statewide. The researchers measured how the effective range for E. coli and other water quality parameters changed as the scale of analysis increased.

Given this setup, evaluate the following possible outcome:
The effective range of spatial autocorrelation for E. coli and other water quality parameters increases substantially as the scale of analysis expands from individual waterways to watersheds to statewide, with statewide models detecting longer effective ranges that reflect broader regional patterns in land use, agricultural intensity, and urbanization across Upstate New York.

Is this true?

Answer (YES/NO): NO